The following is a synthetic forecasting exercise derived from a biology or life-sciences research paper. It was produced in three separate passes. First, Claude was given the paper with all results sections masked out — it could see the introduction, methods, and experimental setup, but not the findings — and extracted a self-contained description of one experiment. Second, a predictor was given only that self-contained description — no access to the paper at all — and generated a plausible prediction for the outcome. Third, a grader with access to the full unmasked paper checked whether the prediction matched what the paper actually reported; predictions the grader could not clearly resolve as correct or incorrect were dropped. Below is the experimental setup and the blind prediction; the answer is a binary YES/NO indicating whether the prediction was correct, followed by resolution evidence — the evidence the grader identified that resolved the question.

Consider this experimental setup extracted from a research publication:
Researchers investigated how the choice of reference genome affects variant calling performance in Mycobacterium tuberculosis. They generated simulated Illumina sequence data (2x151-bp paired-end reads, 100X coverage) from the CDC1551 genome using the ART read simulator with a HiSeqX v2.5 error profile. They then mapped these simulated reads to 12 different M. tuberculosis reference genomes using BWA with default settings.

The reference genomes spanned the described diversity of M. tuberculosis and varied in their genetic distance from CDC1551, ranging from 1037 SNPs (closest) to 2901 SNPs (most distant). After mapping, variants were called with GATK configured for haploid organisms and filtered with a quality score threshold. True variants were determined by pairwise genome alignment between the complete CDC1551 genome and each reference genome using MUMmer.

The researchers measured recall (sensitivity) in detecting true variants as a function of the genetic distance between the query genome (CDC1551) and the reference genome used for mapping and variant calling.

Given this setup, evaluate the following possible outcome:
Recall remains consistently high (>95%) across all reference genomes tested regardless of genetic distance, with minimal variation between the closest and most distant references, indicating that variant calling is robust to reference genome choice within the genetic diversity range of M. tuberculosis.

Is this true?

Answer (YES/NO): NO